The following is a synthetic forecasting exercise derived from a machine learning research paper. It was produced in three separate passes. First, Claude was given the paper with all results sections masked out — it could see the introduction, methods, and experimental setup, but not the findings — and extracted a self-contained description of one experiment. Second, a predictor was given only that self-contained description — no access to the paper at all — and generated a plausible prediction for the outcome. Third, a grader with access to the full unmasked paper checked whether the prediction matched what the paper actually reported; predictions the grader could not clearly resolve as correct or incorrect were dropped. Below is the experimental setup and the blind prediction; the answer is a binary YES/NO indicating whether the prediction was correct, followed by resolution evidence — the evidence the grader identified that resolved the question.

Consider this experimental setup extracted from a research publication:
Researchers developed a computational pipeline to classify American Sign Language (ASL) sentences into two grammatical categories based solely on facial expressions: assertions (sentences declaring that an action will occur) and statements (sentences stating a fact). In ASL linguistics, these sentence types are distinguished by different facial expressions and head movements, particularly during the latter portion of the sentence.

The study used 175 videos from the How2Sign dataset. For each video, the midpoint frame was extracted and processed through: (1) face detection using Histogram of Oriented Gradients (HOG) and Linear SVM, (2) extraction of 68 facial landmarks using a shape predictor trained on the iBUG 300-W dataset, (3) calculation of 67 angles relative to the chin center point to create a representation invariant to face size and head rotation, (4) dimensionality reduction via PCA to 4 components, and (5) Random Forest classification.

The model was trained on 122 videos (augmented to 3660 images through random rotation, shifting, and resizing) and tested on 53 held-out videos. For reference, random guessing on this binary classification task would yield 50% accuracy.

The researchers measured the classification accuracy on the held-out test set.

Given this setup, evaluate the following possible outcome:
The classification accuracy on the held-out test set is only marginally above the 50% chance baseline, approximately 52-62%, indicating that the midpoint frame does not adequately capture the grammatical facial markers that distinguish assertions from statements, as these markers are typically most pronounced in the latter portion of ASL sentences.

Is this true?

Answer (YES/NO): NO